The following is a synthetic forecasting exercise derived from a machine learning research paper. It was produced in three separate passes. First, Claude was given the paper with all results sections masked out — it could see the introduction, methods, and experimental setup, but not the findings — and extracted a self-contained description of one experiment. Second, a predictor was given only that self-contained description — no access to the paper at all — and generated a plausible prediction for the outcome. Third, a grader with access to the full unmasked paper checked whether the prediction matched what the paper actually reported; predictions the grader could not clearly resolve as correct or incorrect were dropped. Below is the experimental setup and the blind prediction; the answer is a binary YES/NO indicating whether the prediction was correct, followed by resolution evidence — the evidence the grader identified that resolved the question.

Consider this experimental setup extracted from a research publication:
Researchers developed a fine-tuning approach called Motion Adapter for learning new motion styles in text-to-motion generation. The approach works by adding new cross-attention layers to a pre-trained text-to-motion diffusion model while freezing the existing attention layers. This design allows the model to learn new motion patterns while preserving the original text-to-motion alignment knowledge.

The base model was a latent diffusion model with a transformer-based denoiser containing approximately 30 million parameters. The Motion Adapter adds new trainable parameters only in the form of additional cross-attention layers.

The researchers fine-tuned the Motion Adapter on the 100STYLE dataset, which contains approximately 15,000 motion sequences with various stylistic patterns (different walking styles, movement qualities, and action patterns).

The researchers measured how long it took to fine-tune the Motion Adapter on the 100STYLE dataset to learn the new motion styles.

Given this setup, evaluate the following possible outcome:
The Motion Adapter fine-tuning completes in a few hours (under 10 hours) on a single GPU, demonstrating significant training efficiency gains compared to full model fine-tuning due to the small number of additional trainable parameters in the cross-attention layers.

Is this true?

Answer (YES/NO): NO